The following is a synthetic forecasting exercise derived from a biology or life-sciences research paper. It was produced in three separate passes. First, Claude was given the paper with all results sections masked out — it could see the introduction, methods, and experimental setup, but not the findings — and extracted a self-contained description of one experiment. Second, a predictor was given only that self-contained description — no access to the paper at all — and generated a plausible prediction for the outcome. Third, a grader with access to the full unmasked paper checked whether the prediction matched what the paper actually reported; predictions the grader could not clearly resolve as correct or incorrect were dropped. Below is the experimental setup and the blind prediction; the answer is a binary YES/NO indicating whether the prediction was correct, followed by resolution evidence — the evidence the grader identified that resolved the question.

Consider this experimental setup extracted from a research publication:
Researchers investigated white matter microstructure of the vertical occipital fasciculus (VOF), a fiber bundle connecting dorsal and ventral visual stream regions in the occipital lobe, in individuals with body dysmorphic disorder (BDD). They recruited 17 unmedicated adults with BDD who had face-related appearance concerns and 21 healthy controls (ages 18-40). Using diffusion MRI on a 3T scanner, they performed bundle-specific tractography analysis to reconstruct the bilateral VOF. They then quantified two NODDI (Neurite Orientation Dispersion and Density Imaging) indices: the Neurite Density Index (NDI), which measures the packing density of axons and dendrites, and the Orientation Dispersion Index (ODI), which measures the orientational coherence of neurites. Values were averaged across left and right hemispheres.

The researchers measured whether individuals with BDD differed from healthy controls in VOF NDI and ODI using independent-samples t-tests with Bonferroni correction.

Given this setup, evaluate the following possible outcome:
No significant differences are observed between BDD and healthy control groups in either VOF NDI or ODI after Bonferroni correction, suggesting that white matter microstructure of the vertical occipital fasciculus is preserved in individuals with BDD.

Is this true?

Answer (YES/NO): YES